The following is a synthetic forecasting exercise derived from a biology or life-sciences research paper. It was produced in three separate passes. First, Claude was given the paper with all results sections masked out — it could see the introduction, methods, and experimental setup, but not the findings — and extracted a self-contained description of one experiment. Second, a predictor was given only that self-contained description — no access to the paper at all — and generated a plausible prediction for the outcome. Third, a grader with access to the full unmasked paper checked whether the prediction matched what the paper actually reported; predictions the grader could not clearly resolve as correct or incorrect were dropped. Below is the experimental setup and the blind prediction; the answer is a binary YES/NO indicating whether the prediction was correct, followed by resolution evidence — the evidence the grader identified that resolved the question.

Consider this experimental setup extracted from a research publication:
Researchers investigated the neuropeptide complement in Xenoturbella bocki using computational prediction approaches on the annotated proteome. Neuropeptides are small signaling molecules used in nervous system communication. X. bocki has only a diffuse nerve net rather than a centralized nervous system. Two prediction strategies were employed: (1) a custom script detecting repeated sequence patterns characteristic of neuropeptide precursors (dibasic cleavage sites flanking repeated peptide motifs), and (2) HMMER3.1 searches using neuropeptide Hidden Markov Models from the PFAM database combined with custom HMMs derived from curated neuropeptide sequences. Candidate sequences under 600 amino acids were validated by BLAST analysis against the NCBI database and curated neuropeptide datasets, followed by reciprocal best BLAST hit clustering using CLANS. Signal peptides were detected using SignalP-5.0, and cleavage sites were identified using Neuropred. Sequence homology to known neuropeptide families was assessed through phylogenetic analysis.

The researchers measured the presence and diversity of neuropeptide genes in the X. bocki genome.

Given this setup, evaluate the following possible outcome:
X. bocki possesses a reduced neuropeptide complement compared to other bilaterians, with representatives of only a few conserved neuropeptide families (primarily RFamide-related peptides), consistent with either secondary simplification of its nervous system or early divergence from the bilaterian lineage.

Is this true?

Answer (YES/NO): NO